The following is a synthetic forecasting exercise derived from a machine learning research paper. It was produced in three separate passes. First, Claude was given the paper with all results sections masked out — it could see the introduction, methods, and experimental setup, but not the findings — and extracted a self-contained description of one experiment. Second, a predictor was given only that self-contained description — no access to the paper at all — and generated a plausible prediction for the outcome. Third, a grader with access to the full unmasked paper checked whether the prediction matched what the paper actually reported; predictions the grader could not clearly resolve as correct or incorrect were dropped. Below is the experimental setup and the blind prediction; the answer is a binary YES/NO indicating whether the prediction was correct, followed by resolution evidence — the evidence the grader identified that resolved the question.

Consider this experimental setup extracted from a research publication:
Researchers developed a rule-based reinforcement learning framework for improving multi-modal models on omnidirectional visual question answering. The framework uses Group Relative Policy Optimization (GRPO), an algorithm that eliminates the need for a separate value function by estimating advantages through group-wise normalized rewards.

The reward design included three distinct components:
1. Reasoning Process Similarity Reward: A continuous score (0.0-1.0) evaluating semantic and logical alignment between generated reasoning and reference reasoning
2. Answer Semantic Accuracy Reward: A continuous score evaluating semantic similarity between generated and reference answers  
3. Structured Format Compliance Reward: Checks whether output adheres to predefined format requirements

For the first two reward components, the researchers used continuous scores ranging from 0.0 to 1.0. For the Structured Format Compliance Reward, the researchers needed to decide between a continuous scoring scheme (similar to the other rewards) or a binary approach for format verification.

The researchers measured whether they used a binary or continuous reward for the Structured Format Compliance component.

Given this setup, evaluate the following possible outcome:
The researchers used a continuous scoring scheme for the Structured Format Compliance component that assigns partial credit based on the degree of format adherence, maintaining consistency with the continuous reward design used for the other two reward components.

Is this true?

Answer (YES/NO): NO